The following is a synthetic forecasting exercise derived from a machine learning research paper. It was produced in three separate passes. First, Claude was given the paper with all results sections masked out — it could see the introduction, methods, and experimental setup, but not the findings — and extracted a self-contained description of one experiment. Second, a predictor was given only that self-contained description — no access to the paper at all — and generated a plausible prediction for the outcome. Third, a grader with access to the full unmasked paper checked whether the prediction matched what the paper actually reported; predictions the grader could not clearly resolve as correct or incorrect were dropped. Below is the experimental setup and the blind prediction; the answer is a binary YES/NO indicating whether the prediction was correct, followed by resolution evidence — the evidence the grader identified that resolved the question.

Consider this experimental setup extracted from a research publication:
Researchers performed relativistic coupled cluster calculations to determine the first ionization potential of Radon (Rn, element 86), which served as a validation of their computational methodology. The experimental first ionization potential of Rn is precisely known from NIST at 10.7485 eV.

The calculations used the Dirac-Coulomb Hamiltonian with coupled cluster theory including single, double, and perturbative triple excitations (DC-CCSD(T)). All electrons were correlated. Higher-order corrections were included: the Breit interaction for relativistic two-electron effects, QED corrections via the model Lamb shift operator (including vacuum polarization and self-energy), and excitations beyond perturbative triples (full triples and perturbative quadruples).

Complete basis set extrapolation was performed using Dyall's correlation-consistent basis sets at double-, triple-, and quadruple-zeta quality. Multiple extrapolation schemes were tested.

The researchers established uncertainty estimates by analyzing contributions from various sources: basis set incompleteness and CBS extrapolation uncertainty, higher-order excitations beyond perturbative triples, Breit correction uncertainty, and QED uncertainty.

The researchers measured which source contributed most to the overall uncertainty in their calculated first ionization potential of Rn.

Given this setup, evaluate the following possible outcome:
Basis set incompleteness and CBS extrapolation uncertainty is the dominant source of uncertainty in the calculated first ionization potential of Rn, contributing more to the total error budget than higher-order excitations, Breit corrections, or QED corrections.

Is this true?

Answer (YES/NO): YES